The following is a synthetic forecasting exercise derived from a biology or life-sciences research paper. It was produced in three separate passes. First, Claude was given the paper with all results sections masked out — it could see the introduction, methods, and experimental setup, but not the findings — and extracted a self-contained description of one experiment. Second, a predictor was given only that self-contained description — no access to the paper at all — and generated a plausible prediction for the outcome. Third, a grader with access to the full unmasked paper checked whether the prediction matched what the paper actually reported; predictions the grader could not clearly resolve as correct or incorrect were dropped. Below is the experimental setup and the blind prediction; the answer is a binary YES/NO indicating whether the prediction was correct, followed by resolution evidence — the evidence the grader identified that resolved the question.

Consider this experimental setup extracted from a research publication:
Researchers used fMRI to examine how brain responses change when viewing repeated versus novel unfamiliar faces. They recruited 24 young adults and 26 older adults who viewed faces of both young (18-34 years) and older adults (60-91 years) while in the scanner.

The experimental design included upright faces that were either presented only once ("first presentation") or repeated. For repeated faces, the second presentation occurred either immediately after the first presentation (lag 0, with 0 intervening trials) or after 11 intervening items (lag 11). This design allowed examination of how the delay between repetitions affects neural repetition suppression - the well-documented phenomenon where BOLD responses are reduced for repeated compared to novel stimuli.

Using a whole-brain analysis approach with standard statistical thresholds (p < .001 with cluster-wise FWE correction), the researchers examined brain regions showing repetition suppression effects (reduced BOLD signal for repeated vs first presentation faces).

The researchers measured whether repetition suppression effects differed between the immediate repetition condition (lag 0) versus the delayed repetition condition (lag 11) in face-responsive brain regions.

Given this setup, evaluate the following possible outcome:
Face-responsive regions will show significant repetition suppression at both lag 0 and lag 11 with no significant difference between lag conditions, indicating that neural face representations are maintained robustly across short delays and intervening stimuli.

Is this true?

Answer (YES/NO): YES